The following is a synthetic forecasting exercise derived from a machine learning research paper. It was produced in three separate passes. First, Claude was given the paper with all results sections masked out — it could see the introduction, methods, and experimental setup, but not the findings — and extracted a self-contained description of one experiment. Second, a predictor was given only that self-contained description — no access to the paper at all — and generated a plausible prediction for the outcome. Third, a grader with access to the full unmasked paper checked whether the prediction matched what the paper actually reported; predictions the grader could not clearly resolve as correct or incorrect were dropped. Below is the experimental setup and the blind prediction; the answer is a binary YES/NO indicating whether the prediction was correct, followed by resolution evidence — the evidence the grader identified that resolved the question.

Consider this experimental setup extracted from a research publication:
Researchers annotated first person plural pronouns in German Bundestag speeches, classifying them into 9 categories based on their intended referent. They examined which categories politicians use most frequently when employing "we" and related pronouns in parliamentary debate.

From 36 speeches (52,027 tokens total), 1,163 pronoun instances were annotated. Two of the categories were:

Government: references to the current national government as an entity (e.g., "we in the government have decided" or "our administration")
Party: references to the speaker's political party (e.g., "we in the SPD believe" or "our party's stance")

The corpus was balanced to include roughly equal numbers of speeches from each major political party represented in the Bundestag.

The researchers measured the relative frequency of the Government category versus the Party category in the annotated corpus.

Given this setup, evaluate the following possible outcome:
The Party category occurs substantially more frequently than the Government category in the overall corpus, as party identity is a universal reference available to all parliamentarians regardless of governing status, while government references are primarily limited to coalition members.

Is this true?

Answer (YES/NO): NO